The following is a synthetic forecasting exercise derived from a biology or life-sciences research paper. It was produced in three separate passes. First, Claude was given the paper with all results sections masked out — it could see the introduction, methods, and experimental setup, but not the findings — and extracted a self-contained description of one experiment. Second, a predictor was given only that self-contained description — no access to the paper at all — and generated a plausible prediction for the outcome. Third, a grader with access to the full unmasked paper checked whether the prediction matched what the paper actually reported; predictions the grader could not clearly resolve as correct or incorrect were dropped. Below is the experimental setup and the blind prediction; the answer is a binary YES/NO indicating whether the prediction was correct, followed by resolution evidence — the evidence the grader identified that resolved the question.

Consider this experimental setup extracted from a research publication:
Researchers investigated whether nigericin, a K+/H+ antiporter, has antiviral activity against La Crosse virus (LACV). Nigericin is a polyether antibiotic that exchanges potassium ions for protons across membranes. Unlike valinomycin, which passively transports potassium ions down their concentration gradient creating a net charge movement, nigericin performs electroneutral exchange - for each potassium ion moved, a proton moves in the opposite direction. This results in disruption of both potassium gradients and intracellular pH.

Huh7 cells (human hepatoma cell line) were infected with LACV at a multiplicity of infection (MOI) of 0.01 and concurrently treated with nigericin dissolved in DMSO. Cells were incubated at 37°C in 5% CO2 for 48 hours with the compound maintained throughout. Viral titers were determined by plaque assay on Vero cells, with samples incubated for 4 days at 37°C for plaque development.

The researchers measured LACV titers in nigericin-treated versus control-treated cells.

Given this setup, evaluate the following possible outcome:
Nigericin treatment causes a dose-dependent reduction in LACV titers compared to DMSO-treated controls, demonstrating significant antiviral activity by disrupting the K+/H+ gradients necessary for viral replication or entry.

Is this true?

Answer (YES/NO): YES